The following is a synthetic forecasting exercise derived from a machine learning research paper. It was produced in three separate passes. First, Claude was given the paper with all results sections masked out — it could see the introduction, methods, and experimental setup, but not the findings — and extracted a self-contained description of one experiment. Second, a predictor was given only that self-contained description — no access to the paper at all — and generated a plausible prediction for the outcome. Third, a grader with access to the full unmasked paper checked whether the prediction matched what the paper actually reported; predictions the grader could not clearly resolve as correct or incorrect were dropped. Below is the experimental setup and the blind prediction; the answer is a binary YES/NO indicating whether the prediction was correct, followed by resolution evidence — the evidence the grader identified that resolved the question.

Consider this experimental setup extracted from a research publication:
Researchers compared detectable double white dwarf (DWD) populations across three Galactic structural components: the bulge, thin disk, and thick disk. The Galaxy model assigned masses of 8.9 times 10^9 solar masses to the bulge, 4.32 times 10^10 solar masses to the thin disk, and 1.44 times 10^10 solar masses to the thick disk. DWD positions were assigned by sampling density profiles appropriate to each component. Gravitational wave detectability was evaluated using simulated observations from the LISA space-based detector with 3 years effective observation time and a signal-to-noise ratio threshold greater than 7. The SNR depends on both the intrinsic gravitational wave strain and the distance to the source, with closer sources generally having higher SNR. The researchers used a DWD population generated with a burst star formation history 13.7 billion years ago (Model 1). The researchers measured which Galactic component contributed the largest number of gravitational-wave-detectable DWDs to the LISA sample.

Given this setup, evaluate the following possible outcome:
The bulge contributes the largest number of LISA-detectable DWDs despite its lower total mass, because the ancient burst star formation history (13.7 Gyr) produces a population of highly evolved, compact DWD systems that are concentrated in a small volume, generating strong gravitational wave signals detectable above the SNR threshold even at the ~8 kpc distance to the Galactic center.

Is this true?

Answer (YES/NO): NO